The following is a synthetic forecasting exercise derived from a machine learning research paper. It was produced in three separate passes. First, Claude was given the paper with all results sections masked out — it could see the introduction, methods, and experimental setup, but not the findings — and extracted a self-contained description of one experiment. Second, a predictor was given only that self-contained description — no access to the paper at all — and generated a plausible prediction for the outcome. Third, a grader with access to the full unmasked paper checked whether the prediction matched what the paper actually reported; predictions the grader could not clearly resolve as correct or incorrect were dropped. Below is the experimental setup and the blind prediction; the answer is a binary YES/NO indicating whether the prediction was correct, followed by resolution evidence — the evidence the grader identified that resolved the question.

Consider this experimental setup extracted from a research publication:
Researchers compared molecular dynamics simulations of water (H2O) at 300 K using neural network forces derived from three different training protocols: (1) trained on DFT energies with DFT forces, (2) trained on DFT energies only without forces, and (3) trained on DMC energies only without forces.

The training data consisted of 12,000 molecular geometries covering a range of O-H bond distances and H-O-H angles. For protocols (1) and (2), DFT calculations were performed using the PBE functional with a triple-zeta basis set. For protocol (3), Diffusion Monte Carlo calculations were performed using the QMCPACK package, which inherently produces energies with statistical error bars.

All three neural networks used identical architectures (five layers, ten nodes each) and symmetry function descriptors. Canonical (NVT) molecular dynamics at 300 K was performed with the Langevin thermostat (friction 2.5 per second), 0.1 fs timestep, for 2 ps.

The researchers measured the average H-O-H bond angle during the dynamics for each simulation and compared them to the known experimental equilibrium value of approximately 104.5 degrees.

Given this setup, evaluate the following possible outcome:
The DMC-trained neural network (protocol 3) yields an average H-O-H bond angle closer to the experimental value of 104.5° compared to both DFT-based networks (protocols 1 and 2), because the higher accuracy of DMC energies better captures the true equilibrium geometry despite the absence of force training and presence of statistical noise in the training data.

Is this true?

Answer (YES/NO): NO